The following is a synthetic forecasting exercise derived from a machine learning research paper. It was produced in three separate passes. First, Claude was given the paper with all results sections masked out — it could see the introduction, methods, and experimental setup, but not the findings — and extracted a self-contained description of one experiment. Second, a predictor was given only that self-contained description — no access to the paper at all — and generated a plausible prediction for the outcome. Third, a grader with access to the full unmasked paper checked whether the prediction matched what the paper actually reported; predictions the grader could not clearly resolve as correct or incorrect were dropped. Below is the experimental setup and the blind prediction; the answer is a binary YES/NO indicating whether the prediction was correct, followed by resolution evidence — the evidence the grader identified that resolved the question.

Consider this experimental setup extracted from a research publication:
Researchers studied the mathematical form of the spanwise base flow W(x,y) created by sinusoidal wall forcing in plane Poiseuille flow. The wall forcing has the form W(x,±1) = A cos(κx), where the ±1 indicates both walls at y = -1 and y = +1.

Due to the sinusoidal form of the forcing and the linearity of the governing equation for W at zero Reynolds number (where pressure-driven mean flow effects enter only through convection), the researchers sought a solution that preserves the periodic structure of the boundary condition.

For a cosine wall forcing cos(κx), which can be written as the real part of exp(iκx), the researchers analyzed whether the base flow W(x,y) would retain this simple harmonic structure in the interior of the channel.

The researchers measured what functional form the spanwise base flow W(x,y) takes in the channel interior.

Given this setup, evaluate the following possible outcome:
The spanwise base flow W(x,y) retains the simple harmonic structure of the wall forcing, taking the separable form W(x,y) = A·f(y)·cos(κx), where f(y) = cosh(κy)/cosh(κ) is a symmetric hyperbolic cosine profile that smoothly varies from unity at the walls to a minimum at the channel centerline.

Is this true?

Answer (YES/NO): NO